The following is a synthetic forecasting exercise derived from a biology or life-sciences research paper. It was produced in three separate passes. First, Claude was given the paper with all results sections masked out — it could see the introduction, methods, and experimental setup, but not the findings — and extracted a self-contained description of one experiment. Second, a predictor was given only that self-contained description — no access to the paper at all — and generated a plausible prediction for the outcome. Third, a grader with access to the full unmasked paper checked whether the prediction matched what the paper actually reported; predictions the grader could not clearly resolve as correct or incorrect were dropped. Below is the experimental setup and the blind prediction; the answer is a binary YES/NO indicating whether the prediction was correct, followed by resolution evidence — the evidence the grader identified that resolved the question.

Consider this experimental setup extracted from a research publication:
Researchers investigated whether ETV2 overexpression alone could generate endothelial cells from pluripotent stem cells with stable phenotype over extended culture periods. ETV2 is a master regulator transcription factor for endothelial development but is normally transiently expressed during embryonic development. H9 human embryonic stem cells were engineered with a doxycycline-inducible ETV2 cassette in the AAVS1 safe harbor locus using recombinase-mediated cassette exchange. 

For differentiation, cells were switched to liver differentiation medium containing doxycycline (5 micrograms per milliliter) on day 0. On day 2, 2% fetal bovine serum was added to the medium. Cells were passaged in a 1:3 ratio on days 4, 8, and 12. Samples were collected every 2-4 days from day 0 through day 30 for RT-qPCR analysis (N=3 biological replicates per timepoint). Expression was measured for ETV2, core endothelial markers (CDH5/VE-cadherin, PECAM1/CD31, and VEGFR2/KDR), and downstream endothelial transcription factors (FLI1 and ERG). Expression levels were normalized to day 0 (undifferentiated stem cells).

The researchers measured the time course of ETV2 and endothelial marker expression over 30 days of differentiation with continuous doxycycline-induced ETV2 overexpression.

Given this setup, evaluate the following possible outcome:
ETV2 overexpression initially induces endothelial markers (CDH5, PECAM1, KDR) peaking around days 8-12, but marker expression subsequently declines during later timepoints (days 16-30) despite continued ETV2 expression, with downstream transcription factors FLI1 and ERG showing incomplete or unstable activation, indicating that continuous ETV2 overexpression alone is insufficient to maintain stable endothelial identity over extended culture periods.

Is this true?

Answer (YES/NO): NO